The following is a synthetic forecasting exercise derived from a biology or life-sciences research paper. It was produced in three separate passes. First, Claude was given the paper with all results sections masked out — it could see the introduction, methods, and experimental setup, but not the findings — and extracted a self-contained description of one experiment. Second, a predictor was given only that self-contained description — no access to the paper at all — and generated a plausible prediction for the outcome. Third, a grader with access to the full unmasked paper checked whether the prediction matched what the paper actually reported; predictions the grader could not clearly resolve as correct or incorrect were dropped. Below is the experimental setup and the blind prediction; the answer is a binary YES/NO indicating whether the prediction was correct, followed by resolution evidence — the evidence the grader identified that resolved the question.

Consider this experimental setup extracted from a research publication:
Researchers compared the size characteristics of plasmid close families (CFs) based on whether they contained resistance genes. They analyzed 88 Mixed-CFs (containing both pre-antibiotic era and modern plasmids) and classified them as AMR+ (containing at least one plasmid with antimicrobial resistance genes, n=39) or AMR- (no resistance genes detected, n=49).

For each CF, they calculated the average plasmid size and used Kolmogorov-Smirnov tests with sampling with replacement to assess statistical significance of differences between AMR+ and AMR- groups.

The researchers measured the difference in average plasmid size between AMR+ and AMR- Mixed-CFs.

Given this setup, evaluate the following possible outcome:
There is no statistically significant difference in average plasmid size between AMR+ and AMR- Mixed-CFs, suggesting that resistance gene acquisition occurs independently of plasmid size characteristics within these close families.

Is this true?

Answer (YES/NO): NO